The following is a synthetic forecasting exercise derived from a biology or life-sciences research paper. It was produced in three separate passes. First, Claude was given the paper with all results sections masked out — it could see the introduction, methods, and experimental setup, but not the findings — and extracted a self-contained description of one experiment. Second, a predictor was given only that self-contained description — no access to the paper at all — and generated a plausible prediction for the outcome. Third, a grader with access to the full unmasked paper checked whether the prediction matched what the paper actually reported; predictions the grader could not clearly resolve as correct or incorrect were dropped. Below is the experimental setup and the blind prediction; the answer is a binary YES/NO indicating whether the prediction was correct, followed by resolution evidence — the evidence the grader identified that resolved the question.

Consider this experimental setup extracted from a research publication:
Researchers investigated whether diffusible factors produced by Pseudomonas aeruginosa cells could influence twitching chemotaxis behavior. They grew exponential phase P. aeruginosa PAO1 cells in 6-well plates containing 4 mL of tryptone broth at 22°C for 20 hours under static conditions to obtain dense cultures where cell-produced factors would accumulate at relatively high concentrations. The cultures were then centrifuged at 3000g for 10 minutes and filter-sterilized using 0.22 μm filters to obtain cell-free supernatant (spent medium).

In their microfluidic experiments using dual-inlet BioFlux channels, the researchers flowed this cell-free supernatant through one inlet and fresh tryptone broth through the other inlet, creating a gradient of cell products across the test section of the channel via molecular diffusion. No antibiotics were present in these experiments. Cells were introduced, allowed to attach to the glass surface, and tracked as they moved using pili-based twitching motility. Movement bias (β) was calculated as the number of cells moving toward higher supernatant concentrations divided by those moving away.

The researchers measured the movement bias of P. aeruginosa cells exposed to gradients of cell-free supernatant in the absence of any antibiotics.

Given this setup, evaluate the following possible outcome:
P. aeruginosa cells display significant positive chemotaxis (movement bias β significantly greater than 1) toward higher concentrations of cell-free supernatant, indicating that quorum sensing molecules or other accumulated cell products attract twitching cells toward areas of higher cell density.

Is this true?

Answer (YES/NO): NO